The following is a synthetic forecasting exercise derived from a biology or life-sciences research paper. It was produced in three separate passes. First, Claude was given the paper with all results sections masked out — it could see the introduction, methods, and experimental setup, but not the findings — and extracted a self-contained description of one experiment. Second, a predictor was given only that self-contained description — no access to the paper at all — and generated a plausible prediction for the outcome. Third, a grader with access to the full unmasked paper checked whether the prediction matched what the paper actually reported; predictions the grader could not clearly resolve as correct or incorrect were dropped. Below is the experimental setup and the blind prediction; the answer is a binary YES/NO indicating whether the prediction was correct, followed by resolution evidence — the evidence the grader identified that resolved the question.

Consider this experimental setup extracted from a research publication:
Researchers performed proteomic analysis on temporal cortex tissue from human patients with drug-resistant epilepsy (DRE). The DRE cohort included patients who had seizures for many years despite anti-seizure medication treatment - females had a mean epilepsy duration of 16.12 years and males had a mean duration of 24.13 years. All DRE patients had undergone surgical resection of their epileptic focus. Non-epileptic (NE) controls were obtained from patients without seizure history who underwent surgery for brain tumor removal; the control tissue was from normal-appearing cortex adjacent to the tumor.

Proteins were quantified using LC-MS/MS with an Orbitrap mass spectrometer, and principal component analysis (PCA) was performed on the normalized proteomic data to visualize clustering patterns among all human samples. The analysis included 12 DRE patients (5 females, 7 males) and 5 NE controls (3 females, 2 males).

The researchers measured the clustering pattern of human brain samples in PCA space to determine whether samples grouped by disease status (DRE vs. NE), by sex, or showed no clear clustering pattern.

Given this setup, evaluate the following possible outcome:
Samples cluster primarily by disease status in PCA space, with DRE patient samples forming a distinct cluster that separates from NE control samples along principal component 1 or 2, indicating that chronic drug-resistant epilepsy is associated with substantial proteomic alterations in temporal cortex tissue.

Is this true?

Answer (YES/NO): YES